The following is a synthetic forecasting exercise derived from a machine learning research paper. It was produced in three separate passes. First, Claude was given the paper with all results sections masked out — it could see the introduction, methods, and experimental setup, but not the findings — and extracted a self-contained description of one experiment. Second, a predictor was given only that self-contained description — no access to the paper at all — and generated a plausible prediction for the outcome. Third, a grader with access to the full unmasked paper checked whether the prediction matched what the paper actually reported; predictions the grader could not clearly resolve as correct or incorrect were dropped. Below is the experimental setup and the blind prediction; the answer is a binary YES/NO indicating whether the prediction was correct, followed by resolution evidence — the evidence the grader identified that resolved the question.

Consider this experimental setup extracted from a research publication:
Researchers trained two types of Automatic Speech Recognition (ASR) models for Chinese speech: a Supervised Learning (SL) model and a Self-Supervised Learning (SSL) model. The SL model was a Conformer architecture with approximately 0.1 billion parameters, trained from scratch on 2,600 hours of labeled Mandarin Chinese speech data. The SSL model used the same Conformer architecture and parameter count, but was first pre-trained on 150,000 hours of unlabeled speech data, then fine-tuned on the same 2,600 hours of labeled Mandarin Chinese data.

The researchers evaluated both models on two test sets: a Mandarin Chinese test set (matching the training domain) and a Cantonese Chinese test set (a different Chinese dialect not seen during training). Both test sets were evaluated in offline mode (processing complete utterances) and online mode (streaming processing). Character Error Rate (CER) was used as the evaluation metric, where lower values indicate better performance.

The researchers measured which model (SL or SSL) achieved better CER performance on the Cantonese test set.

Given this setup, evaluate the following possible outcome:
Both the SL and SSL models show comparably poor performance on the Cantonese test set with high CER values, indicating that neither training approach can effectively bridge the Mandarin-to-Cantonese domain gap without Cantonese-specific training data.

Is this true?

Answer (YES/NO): NO